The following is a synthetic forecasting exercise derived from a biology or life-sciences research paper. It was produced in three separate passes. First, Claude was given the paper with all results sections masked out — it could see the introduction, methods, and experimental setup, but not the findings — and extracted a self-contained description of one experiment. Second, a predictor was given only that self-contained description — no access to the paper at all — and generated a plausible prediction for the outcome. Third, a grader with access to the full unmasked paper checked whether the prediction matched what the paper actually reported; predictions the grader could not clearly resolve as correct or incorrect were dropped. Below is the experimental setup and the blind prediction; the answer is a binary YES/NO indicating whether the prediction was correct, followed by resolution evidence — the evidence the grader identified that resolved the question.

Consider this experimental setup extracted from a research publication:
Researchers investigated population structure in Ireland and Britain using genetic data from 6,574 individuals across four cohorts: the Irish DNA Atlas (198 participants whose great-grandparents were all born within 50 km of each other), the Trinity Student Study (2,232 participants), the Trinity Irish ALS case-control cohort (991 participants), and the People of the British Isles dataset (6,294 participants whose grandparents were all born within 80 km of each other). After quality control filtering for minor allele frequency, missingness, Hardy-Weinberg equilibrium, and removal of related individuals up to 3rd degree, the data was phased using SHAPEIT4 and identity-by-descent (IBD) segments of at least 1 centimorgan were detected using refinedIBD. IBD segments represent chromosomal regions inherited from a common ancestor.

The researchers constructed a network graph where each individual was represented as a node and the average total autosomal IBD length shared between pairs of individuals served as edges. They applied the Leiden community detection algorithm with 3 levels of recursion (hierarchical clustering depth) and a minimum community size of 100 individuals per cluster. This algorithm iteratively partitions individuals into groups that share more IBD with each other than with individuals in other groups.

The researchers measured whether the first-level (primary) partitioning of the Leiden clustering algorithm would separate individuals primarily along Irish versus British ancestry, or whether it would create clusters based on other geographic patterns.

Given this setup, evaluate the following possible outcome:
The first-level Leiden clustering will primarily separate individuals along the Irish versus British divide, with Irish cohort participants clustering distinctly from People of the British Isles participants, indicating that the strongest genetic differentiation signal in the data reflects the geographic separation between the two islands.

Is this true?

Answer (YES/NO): YES